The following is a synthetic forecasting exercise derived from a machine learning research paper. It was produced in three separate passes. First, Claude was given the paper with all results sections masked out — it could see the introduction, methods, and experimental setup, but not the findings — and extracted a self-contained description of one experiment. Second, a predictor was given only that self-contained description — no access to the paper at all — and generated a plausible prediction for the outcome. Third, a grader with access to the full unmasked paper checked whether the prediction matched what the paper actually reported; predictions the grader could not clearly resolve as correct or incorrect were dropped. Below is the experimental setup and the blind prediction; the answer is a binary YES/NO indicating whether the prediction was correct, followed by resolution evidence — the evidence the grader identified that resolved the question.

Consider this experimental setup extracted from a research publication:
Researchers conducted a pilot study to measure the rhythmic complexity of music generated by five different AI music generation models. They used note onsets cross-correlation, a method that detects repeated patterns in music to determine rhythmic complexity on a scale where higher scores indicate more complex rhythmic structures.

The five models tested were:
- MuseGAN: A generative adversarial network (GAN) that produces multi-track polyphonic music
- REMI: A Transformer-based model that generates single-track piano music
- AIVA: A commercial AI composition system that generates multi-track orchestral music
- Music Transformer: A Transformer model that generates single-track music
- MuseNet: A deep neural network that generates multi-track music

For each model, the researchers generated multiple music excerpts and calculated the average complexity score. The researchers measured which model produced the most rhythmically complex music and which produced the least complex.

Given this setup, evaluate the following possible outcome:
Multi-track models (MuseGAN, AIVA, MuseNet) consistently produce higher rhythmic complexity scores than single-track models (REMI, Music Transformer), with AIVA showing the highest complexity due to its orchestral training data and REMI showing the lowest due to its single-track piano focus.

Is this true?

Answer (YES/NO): NO